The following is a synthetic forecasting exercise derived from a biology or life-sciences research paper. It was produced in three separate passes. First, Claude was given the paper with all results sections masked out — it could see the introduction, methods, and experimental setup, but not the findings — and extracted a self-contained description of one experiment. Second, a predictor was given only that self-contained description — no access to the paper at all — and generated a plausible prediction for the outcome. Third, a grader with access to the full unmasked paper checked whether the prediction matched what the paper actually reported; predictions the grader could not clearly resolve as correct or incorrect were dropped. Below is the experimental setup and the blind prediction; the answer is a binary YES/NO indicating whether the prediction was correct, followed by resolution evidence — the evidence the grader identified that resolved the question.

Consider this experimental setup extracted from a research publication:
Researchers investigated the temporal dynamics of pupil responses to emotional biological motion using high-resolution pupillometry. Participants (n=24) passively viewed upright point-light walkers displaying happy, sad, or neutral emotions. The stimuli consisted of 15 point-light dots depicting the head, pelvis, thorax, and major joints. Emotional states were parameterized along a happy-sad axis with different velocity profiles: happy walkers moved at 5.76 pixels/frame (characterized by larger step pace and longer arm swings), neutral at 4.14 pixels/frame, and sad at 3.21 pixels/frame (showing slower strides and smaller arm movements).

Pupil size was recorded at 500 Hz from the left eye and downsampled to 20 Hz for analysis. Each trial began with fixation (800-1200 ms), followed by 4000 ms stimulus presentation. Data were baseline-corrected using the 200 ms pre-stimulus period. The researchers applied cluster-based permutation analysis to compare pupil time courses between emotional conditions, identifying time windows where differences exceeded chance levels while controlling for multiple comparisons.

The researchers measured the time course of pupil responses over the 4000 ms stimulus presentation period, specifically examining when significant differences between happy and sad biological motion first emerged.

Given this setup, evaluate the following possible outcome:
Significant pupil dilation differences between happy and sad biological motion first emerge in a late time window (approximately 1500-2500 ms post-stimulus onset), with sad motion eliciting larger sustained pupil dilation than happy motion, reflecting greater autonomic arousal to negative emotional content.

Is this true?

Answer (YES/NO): NO